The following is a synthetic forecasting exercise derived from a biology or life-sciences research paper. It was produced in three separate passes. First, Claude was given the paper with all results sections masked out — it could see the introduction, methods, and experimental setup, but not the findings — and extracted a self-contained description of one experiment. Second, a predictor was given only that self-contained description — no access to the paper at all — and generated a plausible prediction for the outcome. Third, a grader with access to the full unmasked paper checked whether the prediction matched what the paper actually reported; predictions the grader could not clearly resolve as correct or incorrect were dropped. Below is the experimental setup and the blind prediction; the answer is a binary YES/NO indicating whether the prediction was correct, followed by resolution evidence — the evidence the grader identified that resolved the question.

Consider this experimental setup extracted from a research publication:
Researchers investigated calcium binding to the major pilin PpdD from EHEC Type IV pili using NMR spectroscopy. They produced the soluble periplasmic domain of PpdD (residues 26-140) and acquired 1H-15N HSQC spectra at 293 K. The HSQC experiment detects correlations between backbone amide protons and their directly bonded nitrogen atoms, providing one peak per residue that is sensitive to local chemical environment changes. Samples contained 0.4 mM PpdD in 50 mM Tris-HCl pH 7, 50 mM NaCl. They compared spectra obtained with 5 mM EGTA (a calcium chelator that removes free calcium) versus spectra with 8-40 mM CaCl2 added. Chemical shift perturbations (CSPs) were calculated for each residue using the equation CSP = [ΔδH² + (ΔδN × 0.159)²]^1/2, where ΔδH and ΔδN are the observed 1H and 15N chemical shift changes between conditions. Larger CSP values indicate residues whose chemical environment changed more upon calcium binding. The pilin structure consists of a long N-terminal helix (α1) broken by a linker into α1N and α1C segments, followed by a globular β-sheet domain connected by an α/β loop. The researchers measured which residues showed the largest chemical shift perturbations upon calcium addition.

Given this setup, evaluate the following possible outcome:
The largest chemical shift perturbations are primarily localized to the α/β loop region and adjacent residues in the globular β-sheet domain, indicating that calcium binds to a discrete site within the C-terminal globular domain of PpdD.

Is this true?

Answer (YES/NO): NO